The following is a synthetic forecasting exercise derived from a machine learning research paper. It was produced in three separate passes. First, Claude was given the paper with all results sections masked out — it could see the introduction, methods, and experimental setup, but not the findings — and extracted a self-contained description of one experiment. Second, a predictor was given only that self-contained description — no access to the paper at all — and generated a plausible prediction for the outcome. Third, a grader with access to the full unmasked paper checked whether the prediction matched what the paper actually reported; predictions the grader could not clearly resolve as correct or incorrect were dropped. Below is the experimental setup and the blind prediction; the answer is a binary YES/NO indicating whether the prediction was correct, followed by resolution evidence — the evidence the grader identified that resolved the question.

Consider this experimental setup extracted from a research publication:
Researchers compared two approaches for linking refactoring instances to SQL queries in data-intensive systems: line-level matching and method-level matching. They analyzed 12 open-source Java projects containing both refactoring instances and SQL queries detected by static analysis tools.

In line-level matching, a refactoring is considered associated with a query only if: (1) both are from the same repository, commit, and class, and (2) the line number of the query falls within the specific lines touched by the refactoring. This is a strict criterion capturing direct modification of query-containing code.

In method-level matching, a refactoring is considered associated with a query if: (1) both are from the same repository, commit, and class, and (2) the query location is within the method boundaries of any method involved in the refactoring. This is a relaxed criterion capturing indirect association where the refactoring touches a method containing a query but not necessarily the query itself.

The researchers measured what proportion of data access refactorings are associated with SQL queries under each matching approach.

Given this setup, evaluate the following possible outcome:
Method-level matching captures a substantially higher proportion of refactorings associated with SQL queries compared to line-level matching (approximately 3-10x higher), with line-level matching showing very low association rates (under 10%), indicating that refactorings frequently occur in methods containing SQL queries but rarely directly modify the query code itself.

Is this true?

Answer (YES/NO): NO